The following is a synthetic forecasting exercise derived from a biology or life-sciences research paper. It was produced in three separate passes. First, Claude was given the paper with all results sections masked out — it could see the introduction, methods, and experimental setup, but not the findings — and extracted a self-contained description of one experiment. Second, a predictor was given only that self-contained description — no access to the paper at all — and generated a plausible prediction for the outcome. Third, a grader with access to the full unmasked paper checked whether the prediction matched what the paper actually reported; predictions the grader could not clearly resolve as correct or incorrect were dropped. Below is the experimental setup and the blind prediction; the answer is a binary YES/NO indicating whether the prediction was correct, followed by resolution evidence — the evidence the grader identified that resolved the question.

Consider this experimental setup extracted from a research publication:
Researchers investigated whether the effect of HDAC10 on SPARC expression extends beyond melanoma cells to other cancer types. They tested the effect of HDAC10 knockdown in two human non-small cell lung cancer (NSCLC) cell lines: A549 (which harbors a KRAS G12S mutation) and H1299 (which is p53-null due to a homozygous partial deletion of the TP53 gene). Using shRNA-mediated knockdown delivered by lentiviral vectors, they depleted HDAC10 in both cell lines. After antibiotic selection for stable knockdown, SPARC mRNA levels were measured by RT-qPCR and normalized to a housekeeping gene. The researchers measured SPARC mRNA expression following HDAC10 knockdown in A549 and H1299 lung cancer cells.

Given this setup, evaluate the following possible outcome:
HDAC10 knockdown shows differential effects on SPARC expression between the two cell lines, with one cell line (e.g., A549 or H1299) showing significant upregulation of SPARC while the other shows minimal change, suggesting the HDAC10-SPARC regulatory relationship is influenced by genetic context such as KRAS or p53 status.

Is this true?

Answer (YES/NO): NO